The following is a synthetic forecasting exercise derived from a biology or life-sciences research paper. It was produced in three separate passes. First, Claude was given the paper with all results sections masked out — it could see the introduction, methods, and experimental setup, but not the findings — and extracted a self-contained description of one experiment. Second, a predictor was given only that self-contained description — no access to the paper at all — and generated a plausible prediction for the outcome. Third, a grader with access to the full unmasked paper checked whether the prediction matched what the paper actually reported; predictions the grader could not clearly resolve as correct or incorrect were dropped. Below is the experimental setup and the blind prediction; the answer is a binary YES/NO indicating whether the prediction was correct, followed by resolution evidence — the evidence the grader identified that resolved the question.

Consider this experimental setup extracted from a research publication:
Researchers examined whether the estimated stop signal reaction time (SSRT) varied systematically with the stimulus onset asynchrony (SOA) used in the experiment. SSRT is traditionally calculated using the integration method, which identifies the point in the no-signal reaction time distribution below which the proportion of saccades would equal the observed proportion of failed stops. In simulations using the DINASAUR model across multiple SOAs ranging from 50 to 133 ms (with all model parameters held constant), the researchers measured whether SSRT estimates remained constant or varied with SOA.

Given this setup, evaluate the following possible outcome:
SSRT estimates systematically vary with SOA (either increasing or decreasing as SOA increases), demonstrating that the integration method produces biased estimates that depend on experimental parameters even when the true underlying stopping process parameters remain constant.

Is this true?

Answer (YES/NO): NO